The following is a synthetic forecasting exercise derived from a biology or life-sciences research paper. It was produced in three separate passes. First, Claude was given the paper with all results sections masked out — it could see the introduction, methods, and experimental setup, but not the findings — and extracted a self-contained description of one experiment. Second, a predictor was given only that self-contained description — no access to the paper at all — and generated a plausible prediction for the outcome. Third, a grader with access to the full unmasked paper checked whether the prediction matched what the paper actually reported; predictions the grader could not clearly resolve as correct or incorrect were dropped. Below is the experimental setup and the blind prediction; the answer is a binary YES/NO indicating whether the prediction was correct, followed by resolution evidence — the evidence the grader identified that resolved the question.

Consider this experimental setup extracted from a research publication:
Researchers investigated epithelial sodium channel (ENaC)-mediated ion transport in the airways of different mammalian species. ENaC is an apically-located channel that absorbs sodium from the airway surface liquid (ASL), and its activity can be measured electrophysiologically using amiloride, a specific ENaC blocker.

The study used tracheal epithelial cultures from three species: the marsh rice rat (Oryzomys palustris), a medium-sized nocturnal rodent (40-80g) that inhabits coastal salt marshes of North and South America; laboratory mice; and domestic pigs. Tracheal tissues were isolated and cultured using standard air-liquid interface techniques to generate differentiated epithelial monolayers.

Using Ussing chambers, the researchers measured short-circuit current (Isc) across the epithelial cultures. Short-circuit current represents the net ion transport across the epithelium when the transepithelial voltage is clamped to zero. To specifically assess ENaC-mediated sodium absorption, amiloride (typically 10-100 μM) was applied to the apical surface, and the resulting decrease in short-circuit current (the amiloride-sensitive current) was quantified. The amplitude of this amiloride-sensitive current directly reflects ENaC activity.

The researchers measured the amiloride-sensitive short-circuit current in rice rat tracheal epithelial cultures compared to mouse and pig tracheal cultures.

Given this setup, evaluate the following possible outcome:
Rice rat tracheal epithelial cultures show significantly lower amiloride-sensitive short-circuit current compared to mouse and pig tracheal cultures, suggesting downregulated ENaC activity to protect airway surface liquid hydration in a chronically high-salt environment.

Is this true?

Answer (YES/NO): YES